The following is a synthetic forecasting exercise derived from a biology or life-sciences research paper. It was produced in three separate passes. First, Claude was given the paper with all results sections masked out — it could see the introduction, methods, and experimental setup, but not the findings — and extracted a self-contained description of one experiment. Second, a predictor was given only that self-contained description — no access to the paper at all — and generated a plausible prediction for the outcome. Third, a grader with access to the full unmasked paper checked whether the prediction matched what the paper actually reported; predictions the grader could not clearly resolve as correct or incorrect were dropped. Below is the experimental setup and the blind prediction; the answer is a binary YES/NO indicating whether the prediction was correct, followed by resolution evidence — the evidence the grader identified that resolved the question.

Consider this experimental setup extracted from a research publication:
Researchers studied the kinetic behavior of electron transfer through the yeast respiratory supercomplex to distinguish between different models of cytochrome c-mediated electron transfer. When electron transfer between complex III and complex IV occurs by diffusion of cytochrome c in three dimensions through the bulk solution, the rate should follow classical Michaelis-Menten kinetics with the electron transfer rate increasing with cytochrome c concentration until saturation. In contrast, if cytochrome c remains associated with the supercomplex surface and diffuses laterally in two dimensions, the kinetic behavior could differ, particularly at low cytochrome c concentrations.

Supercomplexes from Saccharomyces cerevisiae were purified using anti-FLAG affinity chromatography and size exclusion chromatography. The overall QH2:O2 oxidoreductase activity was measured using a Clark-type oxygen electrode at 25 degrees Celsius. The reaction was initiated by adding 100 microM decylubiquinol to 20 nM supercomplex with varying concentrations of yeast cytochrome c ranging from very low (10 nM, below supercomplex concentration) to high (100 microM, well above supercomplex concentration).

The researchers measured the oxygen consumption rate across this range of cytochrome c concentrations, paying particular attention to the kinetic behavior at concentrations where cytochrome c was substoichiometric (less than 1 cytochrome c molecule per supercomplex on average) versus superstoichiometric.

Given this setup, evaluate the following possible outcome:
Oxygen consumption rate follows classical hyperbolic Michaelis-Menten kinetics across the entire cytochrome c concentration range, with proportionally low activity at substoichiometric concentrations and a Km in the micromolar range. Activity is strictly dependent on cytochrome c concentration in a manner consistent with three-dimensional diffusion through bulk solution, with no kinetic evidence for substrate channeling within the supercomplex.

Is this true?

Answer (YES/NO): NO